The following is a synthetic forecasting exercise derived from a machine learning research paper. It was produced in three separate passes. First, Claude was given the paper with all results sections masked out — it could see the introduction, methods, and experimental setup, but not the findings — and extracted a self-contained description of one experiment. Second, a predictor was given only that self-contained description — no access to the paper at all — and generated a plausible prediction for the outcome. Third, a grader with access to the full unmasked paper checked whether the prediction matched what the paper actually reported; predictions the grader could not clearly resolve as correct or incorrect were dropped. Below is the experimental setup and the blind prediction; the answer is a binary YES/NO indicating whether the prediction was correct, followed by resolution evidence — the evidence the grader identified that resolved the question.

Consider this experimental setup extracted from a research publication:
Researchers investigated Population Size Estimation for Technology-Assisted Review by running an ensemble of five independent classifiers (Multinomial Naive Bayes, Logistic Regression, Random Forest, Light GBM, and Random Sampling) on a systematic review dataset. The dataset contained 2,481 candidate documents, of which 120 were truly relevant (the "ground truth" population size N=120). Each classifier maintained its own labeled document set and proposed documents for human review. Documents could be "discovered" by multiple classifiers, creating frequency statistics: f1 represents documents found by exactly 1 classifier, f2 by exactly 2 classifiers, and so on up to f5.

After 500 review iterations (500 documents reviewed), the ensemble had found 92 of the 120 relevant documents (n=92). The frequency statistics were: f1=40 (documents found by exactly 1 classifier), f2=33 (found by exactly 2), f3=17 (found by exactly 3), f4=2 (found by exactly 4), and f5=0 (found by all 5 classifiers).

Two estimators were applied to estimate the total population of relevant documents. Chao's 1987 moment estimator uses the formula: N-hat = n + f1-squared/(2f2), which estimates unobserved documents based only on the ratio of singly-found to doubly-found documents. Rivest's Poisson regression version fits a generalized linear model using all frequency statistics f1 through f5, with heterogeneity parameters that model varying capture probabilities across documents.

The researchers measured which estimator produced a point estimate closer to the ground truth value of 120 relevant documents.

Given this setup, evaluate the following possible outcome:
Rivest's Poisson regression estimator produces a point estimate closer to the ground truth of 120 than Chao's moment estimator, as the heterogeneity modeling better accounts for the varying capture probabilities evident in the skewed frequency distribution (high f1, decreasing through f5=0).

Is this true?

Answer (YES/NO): NO